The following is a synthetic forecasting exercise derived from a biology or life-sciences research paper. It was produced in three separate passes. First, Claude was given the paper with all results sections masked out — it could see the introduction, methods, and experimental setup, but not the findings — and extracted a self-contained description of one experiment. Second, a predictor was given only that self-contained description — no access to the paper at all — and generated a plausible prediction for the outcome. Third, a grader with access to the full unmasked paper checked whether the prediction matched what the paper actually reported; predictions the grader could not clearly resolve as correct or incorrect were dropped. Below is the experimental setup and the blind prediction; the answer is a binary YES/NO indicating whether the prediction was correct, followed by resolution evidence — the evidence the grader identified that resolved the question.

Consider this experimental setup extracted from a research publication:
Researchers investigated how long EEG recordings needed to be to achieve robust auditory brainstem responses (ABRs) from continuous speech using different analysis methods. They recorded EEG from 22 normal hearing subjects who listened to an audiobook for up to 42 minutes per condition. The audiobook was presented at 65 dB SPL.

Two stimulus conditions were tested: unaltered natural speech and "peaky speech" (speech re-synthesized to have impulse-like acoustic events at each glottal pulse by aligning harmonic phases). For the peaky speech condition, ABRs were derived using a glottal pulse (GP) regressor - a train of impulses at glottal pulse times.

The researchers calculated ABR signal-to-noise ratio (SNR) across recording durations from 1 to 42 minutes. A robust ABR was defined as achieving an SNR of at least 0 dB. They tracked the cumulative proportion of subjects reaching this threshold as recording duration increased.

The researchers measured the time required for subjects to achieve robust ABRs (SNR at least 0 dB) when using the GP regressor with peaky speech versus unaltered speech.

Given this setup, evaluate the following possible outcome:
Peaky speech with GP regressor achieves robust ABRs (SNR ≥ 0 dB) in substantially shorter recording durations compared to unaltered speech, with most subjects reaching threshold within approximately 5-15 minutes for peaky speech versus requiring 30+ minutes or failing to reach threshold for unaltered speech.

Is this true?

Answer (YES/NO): YES